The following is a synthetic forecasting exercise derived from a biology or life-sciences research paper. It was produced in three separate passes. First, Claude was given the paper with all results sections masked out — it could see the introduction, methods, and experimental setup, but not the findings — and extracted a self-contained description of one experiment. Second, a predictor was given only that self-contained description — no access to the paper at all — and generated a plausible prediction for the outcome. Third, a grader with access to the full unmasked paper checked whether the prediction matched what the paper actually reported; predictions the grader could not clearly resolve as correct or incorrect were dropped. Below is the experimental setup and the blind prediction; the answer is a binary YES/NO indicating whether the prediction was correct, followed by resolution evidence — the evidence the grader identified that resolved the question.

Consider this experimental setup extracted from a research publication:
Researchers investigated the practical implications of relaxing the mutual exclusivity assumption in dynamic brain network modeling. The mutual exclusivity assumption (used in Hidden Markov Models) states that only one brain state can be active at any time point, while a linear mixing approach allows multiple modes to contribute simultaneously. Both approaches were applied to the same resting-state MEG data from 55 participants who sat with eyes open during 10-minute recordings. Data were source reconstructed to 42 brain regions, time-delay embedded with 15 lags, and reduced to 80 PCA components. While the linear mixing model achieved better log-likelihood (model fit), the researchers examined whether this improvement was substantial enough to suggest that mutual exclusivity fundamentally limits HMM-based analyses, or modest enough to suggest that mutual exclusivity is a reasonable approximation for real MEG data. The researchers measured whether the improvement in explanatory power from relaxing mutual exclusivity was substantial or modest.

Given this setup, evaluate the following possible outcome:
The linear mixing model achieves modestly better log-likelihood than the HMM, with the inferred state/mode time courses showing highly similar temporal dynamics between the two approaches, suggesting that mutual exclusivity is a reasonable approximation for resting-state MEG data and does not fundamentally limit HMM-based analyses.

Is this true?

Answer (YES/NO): YES